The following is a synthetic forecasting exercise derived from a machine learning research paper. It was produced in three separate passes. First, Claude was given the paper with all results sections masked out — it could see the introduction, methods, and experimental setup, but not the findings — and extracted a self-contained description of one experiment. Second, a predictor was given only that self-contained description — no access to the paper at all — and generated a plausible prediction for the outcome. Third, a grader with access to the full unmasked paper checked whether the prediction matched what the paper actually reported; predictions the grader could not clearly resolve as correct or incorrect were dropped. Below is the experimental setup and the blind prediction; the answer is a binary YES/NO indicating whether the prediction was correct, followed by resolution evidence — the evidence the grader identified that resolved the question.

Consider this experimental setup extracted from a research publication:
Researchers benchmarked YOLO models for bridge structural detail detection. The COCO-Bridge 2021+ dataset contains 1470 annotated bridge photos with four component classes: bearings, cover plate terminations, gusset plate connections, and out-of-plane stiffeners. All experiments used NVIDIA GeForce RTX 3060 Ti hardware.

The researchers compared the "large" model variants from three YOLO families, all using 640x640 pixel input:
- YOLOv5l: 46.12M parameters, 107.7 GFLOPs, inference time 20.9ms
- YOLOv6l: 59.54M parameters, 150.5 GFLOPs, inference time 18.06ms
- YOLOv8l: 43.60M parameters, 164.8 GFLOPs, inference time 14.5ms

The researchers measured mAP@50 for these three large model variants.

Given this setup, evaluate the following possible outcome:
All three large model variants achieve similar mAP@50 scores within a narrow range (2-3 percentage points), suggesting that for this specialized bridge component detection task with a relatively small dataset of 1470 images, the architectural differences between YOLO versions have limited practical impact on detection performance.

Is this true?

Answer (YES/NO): NO